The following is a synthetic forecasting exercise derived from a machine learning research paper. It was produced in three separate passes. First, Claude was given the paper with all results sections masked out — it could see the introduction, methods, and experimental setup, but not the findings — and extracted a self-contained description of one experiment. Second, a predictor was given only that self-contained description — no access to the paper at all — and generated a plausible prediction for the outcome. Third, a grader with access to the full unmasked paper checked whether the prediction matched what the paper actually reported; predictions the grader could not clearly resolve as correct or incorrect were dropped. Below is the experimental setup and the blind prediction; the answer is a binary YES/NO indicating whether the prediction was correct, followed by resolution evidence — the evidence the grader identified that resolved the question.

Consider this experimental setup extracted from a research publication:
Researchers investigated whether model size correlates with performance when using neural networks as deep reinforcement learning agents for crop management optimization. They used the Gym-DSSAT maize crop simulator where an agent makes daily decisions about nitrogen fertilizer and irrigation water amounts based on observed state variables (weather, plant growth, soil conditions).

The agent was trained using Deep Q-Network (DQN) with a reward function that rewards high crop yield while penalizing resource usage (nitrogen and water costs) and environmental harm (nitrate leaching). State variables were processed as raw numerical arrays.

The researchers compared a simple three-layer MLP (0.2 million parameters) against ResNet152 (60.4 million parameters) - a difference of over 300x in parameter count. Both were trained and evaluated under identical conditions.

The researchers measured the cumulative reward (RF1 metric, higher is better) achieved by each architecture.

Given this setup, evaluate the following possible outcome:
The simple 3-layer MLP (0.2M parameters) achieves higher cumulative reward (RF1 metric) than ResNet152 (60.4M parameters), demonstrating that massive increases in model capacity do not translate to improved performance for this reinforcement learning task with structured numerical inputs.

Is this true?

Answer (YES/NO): YES